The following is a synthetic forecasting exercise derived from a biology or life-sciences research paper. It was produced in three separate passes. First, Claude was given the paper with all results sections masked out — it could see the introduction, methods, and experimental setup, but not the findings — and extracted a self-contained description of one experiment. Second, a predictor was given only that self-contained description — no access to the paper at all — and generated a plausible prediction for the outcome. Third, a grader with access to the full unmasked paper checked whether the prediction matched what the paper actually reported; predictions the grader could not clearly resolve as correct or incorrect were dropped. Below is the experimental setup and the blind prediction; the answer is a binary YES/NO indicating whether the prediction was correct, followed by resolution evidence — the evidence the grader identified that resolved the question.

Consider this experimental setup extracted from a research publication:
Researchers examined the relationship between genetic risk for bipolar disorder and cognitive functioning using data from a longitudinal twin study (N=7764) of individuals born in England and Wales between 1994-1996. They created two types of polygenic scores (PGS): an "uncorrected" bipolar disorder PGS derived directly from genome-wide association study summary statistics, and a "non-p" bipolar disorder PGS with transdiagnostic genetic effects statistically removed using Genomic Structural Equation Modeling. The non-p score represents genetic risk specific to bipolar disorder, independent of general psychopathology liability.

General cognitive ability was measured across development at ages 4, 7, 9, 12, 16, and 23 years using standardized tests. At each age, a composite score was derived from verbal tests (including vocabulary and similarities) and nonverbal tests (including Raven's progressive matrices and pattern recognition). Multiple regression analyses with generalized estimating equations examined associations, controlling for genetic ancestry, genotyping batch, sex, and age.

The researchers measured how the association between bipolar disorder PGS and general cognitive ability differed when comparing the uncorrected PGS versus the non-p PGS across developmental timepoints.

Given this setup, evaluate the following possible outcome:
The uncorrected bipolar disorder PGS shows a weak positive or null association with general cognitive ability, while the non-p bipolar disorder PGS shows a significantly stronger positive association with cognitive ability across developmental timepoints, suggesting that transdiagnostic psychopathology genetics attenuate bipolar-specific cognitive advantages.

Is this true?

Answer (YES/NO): NO